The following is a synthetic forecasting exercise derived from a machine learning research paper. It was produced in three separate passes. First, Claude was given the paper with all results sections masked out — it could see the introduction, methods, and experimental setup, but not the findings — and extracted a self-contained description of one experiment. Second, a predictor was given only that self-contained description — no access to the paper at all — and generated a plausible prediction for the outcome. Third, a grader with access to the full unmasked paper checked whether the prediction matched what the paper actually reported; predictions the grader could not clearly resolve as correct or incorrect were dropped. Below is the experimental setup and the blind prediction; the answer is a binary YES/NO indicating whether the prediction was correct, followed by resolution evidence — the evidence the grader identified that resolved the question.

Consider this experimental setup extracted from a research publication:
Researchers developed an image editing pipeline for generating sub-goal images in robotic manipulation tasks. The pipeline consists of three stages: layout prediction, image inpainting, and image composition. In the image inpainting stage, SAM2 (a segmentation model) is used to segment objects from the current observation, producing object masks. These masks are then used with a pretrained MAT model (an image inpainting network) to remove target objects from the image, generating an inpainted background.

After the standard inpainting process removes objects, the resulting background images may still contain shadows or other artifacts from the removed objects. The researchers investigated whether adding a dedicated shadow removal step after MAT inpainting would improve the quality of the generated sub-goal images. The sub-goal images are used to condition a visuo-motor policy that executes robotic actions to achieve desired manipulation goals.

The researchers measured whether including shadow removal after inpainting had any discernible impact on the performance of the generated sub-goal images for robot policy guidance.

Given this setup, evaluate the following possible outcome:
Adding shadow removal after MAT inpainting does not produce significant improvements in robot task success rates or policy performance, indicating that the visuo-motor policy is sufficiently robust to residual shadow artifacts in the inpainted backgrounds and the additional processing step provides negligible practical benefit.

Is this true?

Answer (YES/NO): YES